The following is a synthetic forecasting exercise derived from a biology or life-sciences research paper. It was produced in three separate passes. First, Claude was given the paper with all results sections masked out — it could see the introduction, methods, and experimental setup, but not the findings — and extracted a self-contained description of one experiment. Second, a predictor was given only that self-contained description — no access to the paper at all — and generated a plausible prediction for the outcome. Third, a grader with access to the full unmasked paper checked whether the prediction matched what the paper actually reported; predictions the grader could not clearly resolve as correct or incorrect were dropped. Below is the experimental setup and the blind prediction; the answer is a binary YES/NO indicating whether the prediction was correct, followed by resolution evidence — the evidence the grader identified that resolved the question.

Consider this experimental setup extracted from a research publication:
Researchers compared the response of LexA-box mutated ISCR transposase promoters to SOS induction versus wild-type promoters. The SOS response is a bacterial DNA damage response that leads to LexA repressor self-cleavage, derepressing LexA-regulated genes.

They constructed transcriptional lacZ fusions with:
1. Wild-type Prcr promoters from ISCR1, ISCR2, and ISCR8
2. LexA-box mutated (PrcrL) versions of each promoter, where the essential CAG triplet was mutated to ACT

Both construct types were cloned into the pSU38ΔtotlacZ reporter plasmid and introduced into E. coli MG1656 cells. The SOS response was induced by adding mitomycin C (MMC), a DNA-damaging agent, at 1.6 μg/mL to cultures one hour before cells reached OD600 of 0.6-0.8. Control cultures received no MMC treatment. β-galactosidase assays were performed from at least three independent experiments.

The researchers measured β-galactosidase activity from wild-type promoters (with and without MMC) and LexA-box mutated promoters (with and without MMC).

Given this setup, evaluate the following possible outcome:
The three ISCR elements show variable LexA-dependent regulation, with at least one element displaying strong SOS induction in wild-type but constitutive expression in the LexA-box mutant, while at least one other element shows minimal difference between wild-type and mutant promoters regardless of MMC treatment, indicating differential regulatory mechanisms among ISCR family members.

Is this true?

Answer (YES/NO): NO